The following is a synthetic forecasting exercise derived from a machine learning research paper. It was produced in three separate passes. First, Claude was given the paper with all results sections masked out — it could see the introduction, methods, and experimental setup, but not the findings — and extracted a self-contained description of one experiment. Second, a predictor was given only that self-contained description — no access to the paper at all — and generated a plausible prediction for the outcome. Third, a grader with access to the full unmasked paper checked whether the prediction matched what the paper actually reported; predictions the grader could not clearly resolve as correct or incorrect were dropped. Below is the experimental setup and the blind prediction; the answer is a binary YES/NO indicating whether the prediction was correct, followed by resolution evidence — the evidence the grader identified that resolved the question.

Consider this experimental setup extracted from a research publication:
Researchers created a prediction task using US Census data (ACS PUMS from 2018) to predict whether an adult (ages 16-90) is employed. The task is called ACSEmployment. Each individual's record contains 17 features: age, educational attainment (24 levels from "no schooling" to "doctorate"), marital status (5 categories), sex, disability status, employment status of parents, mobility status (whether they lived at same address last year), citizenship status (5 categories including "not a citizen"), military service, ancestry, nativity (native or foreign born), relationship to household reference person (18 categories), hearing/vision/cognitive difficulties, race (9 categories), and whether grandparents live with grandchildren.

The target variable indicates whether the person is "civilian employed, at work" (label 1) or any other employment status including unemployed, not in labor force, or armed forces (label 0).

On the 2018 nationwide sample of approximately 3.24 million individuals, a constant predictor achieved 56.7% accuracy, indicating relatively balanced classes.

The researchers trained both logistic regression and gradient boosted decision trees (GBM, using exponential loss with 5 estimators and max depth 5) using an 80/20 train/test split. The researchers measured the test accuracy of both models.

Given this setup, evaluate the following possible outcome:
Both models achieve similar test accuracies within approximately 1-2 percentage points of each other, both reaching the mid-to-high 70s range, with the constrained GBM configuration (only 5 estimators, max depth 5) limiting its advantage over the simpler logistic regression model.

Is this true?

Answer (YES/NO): NO